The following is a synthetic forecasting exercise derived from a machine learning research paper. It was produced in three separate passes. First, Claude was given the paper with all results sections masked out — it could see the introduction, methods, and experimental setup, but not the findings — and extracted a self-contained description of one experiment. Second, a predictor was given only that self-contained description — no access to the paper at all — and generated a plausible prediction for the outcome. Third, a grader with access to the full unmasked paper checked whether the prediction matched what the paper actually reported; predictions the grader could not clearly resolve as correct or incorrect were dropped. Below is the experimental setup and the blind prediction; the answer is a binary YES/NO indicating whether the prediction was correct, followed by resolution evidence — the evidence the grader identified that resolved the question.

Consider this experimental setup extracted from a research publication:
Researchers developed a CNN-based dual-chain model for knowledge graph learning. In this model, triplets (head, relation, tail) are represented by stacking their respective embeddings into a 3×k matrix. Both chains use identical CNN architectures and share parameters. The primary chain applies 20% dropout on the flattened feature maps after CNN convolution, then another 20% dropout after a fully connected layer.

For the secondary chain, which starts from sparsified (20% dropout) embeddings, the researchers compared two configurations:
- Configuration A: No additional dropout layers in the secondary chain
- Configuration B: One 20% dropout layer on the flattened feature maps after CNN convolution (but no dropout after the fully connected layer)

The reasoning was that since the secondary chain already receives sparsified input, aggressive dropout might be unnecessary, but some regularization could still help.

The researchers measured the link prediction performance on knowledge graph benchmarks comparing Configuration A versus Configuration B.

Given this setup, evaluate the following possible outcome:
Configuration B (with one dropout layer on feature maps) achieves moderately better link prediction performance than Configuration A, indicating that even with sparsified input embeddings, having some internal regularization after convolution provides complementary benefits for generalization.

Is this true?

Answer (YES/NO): YES